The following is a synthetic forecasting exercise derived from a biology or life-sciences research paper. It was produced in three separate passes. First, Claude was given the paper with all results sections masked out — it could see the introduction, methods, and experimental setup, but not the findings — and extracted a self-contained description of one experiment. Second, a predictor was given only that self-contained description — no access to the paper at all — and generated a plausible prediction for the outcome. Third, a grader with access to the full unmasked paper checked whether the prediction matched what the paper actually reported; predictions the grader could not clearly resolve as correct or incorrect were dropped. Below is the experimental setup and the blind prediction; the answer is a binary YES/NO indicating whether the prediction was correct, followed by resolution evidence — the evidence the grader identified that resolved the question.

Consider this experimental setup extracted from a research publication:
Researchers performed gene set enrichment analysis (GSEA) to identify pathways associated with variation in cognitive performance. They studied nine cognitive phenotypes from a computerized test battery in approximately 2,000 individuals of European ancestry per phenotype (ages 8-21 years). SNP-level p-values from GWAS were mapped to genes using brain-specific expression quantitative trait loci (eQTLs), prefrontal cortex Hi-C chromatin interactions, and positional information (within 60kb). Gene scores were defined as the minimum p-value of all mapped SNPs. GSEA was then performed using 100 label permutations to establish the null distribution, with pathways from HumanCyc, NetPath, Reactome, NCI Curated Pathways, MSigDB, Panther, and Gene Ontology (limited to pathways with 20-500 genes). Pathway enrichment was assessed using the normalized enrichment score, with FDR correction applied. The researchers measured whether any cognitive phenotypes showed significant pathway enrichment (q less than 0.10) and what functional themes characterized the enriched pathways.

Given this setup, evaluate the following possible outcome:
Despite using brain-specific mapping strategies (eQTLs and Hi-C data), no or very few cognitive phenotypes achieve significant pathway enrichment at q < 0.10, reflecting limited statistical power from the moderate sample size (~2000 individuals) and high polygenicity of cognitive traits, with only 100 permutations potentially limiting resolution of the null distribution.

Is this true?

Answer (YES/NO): NO